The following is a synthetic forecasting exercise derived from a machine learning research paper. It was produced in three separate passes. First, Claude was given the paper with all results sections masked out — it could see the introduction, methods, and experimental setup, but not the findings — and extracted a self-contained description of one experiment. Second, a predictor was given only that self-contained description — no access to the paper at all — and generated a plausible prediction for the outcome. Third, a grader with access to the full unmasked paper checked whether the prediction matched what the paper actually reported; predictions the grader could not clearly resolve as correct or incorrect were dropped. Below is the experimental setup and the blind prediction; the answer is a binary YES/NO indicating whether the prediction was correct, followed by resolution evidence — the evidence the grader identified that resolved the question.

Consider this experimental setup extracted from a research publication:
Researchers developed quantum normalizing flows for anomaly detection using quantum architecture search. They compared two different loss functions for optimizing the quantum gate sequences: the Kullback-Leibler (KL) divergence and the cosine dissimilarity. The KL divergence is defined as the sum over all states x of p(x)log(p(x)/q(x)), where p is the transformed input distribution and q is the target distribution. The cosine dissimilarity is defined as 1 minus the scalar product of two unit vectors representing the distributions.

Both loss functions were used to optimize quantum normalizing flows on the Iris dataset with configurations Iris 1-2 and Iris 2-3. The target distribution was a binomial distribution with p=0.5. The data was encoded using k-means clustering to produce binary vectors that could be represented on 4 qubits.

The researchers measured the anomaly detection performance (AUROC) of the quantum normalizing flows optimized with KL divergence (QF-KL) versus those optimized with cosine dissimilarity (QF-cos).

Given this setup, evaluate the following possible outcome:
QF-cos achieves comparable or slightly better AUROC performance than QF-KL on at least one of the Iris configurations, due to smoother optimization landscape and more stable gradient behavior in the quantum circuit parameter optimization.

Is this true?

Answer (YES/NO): YES